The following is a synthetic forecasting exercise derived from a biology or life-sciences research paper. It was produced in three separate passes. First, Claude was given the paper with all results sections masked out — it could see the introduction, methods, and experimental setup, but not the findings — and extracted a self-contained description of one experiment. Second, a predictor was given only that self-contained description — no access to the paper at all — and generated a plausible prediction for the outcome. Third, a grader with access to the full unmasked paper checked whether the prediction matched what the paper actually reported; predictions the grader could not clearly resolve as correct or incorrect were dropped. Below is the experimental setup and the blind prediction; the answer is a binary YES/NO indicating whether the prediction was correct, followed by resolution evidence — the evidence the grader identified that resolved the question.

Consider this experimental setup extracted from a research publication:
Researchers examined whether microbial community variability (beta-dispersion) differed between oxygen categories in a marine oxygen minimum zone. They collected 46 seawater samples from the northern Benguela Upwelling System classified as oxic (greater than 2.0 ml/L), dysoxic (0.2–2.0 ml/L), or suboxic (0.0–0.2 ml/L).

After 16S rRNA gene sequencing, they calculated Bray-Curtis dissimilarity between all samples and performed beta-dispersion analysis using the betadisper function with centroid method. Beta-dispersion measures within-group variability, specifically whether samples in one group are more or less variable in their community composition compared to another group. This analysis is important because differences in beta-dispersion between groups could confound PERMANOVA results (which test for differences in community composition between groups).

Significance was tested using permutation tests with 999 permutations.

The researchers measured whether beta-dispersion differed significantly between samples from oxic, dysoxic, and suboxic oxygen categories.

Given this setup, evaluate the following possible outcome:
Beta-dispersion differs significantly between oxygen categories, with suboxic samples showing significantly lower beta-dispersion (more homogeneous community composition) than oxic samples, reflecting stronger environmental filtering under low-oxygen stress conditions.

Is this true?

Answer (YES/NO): NO